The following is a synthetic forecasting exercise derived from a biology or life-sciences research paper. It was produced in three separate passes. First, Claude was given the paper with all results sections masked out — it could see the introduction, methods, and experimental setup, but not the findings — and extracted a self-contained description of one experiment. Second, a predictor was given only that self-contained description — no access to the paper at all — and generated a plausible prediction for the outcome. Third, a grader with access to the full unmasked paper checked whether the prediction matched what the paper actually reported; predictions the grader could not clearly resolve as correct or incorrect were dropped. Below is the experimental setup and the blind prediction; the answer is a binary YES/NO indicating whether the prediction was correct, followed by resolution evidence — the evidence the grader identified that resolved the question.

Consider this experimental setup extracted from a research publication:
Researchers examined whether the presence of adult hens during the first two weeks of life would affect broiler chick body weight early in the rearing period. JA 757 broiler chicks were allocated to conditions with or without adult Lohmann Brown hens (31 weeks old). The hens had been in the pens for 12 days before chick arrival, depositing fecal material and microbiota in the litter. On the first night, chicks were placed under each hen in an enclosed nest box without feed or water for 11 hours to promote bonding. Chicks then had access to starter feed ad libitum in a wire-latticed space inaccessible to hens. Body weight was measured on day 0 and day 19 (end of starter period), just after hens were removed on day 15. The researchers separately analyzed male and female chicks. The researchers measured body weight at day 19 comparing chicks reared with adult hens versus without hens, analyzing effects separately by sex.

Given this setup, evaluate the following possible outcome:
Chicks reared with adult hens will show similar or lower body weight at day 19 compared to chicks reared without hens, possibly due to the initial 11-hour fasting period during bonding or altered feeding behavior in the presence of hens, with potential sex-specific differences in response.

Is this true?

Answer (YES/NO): YES